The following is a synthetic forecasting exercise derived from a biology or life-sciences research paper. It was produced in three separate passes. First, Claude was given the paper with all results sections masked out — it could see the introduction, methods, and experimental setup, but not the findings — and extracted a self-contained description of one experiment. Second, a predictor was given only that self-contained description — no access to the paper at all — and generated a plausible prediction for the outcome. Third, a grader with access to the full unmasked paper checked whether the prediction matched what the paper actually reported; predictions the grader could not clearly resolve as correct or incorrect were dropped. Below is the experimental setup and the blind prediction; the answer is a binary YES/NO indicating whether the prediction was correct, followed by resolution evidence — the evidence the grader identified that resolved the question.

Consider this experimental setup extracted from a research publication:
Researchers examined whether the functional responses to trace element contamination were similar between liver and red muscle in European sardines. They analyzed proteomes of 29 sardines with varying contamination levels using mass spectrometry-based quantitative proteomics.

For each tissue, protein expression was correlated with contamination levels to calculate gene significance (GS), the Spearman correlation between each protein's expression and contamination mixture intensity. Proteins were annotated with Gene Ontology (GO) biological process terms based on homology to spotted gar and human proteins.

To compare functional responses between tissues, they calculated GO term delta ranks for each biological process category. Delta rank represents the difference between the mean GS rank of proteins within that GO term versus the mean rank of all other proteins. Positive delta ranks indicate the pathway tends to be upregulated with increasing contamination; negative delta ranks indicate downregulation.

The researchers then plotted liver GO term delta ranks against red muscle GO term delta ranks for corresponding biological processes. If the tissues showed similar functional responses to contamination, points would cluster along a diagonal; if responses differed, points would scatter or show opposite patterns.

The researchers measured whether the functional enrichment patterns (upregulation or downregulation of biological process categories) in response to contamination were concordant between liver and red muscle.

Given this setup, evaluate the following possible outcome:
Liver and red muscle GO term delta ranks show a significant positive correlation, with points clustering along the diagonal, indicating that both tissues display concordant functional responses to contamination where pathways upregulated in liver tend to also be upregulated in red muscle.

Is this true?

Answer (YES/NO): YES